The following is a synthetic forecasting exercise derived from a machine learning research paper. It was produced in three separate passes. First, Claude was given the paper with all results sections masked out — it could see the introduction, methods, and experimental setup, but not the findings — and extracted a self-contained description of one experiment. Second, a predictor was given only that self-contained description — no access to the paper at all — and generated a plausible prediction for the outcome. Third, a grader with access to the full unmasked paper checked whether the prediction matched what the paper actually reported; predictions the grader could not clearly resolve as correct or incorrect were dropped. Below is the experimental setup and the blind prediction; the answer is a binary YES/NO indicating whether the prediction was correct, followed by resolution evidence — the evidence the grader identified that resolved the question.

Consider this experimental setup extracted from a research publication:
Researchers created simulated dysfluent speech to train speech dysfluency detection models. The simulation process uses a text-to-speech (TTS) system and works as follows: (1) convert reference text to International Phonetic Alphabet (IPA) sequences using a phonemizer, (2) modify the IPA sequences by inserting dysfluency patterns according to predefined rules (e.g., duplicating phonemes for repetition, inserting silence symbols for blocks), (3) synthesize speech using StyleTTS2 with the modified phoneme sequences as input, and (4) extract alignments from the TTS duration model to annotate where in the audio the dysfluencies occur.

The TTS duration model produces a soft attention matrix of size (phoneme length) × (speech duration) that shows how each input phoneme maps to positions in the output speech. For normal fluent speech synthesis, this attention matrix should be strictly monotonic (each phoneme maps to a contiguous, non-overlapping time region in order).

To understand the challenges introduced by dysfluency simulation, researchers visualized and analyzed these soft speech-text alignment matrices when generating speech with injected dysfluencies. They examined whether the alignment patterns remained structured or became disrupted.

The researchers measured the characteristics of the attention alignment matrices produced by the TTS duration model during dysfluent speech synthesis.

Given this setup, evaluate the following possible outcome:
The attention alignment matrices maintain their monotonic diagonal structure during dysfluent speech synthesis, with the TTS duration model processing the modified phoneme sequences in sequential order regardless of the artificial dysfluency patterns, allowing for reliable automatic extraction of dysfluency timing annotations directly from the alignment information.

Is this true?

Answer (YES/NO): NO